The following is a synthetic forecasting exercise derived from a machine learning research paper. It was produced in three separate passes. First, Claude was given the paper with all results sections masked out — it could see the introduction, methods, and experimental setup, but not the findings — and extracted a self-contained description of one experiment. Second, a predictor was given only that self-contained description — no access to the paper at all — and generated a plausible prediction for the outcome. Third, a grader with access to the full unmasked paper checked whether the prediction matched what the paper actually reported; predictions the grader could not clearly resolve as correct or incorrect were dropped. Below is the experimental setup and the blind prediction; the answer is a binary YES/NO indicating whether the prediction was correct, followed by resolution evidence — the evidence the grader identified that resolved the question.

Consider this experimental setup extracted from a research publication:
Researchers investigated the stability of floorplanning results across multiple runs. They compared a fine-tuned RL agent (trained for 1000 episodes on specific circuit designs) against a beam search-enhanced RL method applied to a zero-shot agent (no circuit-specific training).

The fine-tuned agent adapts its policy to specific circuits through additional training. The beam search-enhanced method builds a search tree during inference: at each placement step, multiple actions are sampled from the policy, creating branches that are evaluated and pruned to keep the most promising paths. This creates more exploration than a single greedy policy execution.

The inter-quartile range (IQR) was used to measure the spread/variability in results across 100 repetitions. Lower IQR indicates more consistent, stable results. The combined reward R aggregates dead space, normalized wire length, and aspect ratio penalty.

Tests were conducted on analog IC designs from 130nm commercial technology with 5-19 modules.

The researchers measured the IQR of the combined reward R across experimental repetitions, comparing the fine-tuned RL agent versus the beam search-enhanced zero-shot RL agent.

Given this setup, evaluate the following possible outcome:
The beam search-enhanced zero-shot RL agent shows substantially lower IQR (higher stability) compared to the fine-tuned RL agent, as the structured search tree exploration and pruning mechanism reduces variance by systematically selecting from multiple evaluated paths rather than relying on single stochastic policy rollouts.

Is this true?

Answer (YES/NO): YES